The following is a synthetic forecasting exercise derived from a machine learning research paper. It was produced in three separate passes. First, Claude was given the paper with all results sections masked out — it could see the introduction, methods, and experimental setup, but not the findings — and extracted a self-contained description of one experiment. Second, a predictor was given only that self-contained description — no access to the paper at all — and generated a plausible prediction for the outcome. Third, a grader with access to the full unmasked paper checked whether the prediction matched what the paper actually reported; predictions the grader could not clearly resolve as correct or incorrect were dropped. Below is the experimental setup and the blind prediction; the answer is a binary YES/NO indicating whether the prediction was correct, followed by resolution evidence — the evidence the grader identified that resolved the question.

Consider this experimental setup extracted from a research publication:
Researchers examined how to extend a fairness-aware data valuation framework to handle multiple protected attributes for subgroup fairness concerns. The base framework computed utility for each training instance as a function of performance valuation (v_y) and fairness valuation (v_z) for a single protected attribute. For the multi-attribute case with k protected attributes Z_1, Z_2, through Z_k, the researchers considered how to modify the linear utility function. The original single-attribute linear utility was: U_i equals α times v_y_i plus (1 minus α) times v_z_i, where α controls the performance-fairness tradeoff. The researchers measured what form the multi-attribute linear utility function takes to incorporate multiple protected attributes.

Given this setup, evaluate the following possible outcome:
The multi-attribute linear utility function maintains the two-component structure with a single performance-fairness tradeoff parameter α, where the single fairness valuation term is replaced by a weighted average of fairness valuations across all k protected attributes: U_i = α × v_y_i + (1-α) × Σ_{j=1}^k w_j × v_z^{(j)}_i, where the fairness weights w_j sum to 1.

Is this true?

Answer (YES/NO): NO